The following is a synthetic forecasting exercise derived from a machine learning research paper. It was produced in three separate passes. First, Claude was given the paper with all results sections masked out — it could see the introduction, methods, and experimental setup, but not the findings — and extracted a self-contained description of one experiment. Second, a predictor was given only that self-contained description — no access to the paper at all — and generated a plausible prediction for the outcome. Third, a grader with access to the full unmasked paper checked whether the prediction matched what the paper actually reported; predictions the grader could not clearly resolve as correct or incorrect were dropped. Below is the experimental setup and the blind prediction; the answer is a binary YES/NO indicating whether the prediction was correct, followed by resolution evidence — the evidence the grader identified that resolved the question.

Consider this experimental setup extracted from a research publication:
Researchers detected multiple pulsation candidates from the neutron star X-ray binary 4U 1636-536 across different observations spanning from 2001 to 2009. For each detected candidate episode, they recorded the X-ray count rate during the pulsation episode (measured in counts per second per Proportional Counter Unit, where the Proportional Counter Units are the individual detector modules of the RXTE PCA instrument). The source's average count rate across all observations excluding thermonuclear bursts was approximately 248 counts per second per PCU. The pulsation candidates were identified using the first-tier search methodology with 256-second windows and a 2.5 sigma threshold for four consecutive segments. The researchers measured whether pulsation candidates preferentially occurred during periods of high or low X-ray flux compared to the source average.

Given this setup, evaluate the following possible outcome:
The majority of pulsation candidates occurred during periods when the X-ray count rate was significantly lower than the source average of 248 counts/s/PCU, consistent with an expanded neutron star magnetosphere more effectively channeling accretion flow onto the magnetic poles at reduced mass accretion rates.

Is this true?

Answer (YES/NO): NO